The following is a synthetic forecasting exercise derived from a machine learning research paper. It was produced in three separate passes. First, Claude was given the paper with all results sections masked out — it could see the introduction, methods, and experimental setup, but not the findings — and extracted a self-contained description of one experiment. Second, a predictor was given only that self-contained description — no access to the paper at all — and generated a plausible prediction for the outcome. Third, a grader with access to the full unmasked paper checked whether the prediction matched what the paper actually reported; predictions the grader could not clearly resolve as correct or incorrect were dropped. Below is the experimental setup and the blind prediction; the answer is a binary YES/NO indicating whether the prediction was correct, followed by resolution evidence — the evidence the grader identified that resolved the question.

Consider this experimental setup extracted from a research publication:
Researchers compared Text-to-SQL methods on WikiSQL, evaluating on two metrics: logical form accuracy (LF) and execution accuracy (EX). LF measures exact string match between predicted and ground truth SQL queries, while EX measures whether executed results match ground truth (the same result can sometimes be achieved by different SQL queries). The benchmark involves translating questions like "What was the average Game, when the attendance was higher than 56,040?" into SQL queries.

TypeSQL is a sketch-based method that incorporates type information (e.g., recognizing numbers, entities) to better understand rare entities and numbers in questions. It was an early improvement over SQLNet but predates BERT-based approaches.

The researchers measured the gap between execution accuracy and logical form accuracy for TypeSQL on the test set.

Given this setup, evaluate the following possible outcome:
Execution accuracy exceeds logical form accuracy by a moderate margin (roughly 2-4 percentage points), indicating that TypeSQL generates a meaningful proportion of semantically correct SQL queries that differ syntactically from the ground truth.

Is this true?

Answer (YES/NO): NO